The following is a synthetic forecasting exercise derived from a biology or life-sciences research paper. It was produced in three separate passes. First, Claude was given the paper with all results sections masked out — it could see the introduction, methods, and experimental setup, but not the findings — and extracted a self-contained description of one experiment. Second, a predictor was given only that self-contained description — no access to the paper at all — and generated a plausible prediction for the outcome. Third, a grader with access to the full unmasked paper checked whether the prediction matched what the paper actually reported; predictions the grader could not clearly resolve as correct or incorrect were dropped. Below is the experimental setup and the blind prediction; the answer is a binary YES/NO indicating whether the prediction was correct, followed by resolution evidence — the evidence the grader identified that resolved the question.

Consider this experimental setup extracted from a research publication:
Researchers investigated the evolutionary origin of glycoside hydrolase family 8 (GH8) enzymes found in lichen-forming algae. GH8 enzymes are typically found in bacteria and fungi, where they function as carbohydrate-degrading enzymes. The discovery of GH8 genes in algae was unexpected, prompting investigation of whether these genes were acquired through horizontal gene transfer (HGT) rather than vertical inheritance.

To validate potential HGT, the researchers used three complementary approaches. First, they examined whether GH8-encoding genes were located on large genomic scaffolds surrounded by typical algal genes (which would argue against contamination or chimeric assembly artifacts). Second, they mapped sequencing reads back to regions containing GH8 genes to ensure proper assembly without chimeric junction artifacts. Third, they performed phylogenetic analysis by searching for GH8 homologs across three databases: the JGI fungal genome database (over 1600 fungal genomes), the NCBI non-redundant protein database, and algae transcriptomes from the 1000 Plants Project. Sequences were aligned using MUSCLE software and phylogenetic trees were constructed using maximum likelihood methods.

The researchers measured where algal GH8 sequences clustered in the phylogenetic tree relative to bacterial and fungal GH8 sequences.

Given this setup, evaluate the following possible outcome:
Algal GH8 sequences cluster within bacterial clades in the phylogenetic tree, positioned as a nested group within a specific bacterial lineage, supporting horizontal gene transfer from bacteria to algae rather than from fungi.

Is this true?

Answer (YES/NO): NO